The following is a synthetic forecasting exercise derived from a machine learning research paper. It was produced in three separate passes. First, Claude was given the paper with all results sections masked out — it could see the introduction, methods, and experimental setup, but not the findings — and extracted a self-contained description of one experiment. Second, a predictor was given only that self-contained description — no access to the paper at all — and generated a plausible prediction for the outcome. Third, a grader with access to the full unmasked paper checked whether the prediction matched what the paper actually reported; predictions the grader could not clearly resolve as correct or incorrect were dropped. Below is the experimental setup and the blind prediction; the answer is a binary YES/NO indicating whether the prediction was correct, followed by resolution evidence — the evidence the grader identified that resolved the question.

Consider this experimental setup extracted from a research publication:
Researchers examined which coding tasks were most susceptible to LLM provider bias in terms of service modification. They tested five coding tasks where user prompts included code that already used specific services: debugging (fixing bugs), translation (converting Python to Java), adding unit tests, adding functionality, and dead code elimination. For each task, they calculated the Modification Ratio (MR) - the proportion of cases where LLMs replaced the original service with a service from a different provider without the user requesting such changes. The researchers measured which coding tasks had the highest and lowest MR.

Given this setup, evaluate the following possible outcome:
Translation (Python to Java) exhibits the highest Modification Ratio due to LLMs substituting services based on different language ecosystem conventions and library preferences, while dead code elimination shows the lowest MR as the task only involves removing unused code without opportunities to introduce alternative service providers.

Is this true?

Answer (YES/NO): NO